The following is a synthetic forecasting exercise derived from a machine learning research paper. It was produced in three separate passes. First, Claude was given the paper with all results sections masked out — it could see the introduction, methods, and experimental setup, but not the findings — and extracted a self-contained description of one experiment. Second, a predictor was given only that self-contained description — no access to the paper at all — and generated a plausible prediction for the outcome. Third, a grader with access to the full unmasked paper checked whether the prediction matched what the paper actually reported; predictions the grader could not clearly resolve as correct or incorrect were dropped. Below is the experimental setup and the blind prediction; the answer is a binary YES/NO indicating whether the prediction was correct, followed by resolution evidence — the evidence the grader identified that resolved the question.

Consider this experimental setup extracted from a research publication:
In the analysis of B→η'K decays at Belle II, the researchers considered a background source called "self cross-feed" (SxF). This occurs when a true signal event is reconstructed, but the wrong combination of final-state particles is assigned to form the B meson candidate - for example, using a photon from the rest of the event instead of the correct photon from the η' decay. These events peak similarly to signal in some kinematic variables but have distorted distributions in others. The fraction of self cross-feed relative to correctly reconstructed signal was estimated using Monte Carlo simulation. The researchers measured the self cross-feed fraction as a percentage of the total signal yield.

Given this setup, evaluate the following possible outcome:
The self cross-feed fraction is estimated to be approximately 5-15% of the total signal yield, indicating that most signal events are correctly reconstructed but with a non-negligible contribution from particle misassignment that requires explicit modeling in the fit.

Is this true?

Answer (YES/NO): NO